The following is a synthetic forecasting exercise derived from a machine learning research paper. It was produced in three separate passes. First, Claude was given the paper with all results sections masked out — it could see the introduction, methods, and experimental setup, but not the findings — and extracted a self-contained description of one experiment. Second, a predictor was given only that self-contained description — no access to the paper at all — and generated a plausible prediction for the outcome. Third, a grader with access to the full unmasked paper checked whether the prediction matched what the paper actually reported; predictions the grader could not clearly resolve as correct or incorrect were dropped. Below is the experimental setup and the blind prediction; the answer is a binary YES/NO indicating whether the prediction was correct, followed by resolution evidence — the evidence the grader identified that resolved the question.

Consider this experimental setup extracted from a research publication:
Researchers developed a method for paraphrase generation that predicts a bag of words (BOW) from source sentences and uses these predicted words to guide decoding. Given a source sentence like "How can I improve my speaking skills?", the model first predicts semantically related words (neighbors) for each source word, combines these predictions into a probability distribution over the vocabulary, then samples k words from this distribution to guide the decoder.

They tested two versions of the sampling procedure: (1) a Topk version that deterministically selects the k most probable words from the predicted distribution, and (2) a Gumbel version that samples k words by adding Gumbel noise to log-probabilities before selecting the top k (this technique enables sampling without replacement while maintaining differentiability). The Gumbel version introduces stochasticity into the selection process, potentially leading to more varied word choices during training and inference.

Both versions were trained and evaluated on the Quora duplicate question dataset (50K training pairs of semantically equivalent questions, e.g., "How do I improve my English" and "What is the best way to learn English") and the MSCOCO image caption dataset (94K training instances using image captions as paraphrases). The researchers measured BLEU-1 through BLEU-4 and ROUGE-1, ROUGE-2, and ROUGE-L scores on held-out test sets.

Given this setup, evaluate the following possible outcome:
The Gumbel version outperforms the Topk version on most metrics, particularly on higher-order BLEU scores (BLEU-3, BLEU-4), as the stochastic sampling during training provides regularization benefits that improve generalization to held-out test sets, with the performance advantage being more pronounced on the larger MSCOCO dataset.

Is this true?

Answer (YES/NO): NO